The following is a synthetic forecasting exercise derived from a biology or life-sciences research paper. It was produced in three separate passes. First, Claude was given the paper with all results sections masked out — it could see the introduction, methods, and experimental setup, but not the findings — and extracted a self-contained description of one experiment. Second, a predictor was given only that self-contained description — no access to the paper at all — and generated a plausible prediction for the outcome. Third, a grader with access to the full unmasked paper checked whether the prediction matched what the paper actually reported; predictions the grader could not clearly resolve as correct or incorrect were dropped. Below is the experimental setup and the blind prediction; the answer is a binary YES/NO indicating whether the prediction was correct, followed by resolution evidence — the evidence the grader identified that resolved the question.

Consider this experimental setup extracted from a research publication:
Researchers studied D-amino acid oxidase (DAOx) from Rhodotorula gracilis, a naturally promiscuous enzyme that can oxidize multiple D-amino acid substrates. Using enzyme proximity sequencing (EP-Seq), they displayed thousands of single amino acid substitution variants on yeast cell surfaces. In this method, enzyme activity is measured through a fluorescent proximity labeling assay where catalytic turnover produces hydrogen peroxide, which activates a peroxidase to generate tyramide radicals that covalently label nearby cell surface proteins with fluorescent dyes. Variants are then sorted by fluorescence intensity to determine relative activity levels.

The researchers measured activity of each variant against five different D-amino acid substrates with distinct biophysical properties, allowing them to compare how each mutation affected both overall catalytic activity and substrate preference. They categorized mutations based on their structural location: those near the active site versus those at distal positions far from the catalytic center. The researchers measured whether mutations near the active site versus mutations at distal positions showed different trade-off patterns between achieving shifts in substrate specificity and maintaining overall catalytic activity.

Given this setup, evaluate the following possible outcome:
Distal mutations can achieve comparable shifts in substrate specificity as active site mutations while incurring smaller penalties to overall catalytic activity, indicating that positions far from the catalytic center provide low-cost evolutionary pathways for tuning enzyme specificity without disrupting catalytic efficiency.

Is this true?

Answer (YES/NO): NO